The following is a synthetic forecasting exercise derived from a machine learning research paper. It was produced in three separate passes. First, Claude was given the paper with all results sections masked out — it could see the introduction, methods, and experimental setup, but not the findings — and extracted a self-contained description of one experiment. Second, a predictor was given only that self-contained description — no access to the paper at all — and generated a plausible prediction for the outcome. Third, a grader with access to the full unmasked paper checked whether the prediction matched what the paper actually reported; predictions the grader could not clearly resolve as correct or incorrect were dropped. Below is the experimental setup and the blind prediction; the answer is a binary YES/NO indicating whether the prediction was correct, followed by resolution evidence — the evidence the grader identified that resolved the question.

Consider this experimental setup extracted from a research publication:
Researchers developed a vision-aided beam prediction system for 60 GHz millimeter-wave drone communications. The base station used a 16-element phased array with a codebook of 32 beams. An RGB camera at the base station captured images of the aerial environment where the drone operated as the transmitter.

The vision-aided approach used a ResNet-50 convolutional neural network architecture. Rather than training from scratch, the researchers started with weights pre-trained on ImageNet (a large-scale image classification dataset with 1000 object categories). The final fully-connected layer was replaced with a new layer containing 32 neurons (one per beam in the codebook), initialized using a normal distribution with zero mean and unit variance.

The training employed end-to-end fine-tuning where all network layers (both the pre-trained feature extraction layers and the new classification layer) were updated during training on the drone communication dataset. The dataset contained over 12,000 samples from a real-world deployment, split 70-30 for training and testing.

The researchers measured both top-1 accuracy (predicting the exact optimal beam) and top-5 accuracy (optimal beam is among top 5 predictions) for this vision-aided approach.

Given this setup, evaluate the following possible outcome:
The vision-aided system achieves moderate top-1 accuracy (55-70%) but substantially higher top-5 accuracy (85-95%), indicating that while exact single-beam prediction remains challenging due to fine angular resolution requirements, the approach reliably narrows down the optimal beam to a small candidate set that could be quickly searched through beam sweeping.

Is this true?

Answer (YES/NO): NO